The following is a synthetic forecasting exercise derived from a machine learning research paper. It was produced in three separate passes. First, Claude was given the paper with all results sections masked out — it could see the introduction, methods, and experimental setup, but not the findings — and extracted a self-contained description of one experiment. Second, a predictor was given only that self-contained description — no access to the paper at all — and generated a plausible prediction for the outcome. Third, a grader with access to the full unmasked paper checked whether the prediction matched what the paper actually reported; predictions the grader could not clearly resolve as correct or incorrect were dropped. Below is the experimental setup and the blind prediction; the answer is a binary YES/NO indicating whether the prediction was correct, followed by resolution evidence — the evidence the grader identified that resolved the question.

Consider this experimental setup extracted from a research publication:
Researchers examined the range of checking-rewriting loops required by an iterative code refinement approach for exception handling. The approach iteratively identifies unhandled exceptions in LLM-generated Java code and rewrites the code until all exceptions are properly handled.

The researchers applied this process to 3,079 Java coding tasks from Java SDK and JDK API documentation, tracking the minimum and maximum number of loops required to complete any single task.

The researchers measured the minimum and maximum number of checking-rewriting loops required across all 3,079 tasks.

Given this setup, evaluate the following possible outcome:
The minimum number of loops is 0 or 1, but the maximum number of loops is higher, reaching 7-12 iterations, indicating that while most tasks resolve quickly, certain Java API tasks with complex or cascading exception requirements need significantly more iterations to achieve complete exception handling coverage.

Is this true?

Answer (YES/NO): NO